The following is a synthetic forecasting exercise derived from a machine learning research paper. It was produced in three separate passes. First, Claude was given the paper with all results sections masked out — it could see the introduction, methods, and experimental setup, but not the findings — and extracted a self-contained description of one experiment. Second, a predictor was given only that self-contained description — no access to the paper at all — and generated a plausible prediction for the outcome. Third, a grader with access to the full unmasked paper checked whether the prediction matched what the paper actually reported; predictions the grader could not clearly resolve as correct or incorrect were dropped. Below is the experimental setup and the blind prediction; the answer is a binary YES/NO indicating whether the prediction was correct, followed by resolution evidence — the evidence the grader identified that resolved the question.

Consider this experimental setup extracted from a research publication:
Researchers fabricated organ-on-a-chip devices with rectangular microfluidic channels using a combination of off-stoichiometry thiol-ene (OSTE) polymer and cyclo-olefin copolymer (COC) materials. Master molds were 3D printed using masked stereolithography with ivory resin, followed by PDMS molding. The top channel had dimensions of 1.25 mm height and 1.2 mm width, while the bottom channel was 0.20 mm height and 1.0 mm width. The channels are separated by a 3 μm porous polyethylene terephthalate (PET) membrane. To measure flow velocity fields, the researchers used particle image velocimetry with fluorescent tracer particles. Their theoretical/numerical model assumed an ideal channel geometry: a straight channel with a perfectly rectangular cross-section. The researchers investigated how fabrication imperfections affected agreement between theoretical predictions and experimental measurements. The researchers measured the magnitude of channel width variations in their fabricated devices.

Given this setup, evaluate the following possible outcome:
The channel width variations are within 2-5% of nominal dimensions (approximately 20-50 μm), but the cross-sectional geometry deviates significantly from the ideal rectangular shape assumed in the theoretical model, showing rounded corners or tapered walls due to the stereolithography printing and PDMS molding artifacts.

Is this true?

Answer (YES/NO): NO